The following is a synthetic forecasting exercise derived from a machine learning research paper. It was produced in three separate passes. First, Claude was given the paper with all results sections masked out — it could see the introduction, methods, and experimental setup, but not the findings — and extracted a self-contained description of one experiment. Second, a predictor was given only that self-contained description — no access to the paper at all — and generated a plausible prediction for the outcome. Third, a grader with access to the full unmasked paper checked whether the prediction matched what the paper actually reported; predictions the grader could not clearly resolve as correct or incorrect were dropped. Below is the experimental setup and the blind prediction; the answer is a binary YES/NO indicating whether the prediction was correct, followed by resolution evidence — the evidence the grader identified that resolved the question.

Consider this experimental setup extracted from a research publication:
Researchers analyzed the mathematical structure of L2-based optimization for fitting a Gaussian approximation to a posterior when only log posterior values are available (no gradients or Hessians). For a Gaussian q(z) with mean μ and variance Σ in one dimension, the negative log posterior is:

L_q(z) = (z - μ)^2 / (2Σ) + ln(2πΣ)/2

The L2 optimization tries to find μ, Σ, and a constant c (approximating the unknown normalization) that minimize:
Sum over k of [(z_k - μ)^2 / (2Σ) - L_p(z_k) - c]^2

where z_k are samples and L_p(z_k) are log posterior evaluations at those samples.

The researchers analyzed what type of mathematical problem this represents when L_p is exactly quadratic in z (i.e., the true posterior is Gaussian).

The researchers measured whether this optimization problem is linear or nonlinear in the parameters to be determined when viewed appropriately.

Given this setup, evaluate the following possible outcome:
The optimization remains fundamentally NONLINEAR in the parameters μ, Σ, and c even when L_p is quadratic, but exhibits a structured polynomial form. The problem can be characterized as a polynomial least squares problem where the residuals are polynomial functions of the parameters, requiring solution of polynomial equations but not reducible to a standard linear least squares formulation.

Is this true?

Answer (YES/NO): NO